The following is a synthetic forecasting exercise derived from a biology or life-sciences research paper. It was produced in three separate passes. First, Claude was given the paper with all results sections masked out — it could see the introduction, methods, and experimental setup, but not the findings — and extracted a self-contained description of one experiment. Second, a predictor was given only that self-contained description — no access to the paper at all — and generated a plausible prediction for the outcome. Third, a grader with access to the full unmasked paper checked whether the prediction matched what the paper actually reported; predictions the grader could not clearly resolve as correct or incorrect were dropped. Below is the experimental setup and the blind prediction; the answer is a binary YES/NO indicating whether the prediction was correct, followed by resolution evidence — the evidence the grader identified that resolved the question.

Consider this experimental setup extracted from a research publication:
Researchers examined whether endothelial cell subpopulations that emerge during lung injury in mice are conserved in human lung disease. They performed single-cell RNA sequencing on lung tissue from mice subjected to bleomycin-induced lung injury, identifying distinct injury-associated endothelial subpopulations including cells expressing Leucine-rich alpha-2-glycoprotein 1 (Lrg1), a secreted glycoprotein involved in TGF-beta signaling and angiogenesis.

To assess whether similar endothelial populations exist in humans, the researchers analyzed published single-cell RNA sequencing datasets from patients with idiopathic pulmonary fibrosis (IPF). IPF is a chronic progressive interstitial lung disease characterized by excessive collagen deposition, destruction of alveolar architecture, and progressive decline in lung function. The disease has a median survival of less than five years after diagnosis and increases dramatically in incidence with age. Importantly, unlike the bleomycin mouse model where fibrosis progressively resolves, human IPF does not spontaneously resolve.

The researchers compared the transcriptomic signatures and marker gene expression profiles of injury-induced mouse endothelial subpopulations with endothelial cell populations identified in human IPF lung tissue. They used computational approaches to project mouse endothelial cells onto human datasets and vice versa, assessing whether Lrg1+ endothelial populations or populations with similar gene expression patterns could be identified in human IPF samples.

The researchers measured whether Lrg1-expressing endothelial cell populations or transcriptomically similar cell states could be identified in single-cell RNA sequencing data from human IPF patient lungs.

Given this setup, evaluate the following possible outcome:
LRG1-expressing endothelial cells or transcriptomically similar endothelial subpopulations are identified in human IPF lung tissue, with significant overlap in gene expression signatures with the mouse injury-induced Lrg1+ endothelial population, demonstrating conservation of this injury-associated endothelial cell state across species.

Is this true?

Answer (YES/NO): NO